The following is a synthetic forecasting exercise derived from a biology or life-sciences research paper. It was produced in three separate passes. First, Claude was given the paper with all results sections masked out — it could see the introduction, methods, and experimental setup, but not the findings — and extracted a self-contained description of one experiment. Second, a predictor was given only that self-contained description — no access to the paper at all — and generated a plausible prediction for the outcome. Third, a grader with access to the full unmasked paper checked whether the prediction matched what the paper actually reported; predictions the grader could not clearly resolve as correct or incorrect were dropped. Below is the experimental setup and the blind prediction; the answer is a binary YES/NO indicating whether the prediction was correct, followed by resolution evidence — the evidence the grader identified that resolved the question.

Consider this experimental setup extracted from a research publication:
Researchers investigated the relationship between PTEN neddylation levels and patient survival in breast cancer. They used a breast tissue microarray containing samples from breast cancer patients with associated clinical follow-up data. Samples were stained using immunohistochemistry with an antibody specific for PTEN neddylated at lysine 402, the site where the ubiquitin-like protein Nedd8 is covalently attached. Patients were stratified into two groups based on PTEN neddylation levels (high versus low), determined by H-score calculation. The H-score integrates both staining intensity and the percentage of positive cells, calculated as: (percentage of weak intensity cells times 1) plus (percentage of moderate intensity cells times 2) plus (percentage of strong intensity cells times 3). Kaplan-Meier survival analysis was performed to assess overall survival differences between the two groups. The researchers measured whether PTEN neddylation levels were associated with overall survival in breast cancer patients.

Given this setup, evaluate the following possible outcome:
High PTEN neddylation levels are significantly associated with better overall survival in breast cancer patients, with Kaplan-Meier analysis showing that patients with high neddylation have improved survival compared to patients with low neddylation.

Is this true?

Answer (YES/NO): NO